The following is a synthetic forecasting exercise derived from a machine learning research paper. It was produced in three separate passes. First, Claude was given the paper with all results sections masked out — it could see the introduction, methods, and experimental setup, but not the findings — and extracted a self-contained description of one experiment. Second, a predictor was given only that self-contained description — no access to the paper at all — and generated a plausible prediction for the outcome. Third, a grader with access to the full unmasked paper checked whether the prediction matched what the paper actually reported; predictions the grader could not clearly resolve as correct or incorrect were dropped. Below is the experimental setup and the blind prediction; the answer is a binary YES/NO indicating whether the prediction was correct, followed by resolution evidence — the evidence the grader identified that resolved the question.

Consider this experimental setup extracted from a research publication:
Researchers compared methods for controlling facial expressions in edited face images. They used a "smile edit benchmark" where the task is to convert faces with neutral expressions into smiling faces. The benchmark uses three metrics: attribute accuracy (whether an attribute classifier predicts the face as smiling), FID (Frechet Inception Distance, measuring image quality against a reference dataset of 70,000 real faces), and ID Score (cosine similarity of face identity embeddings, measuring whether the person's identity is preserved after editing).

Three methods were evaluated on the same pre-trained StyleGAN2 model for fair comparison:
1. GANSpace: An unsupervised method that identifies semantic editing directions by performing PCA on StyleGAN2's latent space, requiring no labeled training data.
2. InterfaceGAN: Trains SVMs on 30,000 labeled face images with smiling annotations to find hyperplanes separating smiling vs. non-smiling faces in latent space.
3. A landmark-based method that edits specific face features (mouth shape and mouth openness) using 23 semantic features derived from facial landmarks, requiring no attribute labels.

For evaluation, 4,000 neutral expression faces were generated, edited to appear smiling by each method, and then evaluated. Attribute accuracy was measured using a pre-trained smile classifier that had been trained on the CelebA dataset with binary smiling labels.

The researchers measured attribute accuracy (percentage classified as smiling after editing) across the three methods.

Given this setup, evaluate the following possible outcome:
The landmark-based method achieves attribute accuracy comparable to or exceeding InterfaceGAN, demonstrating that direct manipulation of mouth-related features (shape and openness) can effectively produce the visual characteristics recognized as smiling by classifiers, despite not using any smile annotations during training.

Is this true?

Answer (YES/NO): YES